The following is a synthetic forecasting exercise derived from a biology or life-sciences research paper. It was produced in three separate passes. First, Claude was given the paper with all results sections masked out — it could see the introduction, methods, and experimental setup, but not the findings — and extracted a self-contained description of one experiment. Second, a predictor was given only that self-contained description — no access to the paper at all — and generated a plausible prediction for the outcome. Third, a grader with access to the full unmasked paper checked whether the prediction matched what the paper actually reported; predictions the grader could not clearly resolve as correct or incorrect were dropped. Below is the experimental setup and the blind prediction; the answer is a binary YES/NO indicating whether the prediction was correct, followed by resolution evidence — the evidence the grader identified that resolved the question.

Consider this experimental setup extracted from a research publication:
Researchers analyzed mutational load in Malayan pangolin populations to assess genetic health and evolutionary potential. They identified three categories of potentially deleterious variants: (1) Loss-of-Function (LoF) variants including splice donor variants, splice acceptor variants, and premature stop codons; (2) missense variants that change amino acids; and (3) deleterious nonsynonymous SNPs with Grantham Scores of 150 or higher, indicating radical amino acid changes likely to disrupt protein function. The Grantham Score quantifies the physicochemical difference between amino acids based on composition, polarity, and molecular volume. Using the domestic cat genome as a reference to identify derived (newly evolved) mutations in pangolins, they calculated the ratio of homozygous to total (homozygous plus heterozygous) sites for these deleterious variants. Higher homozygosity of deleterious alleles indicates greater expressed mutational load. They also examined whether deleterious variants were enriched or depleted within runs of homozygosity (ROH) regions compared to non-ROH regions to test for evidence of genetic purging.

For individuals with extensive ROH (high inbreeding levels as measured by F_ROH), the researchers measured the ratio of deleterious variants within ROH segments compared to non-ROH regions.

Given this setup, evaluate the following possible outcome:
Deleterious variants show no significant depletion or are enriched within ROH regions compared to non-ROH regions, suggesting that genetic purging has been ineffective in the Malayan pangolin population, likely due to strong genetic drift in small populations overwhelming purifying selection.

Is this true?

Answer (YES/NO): YES